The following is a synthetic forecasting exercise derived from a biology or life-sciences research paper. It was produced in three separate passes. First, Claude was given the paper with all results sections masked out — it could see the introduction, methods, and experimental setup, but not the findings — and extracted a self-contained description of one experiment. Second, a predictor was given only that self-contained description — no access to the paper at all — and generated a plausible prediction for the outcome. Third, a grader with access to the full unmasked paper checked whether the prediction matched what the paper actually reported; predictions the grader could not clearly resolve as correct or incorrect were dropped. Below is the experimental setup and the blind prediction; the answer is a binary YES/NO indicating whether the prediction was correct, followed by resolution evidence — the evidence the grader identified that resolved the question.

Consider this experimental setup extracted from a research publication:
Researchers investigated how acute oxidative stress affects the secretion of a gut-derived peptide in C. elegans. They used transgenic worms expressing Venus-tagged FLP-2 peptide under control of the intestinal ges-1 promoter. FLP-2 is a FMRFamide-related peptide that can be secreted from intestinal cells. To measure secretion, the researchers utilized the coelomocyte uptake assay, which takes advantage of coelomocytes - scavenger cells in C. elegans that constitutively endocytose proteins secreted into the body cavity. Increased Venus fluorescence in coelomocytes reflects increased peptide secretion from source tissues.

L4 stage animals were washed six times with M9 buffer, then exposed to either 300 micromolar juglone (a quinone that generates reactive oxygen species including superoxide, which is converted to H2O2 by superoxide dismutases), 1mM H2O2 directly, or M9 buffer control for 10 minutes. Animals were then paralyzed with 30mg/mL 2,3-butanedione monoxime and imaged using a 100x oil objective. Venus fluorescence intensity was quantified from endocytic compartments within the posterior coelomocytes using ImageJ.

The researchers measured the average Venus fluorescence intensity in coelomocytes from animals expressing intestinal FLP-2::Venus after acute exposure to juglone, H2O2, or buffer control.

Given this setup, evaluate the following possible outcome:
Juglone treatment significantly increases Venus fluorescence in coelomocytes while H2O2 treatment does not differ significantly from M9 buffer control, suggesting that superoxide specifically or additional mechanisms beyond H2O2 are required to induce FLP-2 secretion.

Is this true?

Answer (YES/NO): NO